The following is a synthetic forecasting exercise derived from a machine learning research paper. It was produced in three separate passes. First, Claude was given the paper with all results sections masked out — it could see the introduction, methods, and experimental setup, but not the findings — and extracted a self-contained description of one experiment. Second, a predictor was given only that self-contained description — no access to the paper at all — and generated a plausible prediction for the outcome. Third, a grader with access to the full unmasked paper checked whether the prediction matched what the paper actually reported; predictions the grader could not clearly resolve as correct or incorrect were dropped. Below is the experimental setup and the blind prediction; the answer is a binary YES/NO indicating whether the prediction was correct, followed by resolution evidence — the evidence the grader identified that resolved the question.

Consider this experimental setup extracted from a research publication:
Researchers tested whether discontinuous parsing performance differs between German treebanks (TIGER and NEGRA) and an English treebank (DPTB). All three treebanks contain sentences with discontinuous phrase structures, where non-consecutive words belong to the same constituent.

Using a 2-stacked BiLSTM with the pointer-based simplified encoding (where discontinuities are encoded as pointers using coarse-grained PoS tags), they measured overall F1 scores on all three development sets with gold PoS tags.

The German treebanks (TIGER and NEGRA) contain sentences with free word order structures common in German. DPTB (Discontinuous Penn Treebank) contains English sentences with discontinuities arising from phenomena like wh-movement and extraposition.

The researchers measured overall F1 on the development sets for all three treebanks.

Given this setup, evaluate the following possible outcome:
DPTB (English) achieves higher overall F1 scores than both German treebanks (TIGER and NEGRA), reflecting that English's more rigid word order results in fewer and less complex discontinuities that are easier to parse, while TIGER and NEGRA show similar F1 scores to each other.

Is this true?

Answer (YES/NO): NO